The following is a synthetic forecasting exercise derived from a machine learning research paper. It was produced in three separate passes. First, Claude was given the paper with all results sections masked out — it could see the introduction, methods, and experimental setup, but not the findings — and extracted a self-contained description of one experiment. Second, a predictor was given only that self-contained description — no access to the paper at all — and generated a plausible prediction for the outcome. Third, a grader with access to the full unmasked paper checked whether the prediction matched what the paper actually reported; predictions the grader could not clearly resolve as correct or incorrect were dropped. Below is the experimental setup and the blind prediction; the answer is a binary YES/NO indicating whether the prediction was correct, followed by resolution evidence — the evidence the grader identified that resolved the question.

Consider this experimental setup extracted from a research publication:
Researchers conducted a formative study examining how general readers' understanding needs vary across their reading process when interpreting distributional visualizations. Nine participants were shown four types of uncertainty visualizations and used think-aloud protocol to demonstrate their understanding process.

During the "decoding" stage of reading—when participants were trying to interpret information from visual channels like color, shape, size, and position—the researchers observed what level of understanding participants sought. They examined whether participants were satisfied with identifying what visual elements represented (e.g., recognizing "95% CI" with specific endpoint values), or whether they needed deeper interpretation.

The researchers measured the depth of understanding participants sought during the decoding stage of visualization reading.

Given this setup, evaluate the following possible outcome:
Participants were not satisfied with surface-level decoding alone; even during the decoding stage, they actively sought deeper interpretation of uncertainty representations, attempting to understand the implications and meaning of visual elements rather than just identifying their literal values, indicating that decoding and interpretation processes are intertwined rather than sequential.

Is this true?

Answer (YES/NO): YES